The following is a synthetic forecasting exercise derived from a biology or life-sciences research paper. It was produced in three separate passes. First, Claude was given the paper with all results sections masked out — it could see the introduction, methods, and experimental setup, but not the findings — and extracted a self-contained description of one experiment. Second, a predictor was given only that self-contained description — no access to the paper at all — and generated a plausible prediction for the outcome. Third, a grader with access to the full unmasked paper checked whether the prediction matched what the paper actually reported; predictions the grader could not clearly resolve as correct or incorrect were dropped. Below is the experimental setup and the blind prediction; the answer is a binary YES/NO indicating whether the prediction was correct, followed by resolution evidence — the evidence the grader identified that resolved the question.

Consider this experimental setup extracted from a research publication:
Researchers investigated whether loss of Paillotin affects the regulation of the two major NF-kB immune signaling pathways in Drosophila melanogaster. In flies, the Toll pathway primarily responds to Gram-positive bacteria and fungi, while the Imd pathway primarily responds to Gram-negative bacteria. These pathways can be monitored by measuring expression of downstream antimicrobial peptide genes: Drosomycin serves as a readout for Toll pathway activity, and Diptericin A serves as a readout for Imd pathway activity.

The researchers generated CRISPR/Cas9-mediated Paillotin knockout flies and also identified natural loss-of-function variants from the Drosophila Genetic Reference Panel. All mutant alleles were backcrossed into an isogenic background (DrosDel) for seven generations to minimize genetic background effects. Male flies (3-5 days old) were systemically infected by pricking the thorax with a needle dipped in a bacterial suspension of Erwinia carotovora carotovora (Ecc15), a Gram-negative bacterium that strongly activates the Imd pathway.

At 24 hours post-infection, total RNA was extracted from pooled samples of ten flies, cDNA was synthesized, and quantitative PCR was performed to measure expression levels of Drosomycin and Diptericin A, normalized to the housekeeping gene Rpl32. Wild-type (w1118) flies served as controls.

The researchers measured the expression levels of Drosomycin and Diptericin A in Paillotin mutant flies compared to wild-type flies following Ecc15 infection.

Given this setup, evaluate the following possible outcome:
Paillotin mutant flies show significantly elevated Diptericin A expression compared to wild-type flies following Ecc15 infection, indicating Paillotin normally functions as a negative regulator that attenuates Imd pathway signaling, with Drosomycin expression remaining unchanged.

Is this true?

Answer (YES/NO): NO